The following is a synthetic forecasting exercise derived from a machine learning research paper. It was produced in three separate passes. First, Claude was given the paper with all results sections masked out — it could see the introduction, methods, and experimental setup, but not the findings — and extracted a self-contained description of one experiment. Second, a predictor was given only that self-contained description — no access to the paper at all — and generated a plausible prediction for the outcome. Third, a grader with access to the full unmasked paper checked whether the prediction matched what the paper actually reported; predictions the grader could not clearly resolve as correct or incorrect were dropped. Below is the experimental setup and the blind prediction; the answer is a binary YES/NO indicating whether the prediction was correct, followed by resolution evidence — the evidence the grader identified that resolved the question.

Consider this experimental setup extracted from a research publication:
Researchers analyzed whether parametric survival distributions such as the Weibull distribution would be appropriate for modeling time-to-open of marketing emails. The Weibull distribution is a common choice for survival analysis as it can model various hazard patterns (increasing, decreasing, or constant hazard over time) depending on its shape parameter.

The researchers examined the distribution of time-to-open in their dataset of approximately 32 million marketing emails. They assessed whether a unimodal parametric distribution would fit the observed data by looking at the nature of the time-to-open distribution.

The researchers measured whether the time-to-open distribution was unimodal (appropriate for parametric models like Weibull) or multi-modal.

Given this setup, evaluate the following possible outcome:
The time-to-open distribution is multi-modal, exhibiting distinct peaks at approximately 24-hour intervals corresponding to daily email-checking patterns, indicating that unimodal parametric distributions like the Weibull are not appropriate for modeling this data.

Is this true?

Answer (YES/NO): NO